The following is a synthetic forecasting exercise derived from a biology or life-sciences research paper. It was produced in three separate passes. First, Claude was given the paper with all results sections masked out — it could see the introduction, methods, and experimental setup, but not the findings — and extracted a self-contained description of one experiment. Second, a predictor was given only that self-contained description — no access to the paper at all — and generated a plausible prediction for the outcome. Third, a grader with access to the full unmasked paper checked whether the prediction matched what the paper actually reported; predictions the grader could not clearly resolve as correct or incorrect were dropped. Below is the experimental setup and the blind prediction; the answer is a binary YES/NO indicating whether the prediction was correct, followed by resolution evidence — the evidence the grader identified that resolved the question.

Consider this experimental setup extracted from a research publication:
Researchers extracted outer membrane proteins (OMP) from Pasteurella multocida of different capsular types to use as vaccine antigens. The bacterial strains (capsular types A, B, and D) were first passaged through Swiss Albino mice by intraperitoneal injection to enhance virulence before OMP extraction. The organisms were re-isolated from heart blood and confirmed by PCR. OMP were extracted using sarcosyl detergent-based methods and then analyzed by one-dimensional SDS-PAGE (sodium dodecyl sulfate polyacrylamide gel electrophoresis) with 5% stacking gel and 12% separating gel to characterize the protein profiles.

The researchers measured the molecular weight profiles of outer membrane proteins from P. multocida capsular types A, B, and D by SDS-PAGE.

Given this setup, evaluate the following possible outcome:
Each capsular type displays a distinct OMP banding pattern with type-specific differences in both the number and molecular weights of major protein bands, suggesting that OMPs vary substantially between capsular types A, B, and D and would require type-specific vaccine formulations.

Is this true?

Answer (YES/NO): NO